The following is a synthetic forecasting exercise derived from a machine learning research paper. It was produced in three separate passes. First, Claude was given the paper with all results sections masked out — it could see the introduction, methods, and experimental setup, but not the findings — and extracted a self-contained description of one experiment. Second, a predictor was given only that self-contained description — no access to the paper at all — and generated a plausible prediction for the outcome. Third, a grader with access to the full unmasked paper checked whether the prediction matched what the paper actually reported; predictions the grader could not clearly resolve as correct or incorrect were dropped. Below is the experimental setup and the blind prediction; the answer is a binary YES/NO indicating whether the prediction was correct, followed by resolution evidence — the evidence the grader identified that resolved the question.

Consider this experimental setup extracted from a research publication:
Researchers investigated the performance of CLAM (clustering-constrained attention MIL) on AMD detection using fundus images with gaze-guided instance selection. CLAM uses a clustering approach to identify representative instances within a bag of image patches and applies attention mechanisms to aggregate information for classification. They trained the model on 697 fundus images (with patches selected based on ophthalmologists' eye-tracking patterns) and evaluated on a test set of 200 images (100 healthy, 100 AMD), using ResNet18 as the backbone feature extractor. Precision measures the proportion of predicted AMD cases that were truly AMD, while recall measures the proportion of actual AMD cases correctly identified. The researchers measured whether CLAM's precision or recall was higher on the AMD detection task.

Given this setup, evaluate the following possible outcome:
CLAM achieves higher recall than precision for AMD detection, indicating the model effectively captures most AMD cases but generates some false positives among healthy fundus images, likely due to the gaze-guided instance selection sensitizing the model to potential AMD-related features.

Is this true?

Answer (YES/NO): NO